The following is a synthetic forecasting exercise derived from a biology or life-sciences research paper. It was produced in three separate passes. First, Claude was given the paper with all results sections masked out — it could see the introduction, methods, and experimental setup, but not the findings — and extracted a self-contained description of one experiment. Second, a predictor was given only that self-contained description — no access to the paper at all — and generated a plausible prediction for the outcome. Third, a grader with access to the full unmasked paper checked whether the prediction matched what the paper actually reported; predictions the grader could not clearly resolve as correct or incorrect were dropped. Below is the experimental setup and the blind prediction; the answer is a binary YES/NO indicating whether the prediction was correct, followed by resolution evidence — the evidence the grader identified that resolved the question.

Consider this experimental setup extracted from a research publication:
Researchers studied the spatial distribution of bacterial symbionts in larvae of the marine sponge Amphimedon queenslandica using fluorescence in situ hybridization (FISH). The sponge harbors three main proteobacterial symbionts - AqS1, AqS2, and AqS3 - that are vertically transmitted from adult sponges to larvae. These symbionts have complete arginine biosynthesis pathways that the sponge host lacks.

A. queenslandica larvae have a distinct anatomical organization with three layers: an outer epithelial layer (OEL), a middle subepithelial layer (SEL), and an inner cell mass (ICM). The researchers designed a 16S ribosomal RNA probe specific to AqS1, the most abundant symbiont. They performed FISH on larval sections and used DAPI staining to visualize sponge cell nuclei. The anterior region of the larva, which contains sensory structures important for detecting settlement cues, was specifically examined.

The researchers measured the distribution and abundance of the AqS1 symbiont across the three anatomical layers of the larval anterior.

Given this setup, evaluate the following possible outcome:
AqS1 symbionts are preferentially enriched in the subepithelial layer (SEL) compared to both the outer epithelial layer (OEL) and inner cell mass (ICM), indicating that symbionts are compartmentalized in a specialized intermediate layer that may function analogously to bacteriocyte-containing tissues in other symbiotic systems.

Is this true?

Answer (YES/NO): NO